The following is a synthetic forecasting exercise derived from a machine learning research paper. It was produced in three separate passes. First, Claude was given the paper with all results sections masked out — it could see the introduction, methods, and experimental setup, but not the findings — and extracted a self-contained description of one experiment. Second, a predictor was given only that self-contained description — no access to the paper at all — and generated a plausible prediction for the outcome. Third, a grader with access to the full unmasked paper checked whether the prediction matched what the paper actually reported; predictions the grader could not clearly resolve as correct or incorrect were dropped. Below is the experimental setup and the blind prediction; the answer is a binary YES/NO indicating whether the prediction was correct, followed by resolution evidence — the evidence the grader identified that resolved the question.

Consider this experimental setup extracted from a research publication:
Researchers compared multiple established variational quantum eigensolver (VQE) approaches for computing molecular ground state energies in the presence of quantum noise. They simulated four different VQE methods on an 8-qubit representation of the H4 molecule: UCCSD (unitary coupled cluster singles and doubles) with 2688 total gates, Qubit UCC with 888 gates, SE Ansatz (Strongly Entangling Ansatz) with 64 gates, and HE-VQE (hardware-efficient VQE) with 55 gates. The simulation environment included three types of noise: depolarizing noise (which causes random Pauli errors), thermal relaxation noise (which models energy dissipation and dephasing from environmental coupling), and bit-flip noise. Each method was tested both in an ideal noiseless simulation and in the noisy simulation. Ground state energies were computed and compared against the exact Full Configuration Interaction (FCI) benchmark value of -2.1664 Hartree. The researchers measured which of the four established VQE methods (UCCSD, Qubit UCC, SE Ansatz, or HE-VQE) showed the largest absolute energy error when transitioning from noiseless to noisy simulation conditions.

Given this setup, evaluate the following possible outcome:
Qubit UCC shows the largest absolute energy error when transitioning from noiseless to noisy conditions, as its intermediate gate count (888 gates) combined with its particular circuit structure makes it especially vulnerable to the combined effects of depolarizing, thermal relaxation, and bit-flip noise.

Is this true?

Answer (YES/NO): NO